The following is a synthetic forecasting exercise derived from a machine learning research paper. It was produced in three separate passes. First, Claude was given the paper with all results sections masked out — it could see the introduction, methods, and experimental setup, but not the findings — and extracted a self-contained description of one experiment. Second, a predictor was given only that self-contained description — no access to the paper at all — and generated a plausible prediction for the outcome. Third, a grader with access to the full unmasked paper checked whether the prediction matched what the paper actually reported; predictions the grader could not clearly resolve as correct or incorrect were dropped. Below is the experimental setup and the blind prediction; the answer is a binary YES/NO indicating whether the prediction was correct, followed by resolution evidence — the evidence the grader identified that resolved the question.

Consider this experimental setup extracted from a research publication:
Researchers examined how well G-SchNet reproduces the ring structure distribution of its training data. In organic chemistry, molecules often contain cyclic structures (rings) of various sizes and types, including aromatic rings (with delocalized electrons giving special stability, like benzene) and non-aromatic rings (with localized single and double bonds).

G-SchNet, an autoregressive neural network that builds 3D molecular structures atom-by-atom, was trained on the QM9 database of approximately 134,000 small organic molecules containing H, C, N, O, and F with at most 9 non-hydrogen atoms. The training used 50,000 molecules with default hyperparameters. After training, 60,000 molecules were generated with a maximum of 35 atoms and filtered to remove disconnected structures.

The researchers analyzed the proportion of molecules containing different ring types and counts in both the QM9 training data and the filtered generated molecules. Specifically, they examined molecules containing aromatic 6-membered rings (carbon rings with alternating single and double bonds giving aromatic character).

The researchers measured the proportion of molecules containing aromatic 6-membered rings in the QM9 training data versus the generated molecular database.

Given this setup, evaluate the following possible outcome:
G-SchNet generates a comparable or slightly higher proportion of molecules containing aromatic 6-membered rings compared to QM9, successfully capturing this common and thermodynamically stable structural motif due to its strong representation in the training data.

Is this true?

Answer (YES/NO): NO